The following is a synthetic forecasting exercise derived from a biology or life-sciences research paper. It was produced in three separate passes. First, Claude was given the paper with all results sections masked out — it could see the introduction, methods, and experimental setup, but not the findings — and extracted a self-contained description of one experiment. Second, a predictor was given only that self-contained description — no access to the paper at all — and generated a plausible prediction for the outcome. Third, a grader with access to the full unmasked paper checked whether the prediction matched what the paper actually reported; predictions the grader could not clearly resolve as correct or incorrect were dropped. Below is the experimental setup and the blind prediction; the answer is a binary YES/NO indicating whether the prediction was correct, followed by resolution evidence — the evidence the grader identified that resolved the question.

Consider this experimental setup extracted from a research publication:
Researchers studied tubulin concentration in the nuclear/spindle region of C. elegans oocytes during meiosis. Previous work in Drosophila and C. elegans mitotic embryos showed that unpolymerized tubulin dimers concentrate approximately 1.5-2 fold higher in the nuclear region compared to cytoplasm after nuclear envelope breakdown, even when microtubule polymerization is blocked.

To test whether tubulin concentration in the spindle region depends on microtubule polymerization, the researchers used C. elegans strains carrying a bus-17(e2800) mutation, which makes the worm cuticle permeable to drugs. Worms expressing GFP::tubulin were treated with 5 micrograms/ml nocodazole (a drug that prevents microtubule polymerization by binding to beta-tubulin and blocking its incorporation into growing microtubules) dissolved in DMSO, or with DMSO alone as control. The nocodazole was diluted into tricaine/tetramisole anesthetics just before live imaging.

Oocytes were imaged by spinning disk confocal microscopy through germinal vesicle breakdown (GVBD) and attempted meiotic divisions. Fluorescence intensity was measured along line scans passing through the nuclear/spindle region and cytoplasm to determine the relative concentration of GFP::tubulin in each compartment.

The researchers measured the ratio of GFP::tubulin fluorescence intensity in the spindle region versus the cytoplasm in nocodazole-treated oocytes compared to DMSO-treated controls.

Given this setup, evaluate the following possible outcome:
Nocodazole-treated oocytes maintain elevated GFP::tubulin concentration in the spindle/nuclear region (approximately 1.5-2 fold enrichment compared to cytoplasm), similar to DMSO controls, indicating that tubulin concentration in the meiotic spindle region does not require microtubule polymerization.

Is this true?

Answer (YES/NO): NO